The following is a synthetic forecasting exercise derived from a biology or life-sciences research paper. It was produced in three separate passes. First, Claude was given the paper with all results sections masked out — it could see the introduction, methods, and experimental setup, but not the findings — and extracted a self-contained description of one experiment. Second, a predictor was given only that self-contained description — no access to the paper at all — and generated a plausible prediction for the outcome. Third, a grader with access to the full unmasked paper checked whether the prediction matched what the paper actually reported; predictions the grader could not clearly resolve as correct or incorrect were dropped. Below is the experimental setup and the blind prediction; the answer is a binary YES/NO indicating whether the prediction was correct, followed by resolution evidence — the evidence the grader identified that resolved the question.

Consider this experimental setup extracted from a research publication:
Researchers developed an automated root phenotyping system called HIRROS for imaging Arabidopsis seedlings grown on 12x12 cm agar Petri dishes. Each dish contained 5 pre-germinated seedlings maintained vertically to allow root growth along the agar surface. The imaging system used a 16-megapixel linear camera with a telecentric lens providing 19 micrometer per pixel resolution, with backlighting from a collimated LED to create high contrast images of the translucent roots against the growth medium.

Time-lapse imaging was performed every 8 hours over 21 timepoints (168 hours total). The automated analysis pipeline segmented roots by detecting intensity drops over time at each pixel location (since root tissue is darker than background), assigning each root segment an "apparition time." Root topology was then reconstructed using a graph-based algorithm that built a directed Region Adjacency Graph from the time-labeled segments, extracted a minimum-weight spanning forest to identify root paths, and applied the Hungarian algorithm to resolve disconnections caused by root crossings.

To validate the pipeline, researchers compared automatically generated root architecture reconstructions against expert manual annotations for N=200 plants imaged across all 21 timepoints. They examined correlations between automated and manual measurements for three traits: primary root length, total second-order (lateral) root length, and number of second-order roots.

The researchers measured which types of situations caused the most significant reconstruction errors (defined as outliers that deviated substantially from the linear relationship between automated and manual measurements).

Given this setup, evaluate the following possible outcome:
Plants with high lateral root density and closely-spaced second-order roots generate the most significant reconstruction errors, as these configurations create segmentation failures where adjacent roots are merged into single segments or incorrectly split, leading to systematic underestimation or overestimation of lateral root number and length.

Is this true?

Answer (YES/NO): NO